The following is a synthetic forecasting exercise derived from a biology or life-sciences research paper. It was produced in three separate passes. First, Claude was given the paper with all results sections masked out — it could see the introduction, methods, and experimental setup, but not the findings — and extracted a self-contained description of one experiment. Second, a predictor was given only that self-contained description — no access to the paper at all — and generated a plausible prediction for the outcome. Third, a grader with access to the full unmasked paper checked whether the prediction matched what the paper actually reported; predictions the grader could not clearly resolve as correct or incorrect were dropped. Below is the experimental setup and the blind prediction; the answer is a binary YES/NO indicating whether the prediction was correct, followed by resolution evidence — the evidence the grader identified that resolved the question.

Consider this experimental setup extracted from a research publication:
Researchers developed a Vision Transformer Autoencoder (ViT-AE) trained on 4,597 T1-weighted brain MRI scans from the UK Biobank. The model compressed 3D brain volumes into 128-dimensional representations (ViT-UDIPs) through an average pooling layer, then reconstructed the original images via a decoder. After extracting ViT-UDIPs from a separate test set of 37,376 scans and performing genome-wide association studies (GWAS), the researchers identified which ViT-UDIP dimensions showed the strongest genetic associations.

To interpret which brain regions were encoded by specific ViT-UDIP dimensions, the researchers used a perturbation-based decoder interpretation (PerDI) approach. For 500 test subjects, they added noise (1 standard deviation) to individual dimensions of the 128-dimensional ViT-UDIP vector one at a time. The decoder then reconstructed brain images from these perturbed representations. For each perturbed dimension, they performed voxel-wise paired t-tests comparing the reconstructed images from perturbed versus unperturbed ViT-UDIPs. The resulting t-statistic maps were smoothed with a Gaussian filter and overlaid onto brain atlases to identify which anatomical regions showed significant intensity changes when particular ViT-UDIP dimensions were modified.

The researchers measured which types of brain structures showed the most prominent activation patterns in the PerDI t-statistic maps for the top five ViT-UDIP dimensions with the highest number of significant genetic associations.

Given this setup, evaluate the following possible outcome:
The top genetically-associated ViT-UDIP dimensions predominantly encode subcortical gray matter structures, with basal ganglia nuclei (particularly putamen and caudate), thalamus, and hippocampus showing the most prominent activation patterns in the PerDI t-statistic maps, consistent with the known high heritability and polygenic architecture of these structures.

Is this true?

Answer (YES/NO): NO